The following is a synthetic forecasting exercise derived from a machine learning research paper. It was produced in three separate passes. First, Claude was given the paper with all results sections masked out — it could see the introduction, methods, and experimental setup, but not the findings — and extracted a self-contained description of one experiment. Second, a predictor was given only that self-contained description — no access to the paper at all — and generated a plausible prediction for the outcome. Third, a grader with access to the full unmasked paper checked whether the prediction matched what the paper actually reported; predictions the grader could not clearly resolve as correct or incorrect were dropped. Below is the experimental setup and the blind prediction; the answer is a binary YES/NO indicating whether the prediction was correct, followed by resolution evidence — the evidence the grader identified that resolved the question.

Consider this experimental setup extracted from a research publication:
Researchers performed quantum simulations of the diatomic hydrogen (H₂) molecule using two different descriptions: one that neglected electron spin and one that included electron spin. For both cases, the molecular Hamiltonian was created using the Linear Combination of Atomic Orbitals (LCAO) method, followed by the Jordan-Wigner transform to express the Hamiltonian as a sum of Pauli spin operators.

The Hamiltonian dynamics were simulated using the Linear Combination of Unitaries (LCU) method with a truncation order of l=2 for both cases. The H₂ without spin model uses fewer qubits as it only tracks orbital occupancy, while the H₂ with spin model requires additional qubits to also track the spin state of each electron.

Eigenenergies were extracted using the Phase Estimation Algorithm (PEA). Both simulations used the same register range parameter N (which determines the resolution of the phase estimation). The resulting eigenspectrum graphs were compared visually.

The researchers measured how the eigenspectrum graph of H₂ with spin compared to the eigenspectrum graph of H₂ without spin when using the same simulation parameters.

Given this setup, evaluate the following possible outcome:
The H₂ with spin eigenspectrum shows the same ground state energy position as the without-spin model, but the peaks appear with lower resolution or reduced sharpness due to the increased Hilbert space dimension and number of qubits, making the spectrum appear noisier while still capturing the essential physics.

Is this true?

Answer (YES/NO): NO